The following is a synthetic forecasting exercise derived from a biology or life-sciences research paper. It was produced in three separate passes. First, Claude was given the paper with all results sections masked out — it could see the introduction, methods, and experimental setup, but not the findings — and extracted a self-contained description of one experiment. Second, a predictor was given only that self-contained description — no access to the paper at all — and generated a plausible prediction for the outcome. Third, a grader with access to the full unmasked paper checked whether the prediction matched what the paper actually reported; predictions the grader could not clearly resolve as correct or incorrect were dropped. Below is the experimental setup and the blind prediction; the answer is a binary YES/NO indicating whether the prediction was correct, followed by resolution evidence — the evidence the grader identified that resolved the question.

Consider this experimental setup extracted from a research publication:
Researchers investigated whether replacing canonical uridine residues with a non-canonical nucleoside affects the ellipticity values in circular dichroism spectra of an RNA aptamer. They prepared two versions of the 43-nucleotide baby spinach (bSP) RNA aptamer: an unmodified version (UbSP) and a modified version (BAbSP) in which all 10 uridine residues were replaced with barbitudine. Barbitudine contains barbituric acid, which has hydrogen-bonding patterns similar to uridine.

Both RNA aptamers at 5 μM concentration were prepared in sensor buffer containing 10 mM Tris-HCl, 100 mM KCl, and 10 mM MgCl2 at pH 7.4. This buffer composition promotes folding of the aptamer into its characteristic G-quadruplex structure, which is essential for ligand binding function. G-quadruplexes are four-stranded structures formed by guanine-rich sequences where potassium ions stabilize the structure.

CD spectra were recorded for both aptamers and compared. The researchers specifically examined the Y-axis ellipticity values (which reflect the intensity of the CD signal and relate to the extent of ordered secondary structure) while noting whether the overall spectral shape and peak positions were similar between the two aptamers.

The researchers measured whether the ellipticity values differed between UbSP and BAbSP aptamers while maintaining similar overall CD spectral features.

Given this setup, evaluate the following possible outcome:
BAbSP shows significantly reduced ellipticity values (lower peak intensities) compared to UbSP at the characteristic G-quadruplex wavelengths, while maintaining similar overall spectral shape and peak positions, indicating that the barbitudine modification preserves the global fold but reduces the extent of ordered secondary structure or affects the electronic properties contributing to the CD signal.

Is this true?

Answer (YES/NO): NO